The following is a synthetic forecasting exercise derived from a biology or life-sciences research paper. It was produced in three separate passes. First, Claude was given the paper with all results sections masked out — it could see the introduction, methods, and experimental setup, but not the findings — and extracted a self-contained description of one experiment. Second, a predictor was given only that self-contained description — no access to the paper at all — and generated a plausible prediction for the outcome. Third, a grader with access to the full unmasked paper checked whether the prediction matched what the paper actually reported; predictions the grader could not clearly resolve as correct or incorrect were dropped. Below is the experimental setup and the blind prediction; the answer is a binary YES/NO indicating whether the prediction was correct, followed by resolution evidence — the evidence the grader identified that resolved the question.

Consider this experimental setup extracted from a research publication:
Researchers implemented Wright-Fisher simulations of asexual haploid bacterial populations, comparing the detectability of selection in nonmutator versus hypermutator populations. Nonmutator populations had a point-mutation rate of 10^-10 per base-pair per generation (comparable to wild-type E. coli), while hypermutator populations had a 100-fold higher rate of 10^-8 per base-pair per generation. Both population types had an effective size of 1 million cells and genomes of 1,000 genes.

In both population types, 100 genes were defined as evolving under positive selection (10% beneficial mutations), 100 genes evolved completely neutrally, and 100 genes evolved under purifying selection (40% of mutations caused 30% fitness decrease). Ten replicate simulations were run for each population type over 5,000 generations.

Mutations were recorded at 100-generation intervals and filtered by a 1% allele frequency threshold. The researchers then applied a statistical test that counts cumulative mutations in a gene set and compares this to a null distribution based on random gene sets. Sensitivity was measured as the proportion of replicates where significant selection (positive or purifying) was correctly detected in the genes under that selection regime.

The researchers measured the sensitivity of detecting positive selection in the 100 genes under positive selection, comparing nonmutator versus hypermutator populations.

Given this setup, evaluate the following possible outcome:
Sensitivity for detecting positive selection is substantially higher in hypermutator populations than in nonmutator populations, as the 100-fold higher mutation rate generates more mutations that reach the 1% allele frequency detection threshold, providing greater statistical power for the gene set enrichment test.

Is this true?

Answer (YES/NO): NO